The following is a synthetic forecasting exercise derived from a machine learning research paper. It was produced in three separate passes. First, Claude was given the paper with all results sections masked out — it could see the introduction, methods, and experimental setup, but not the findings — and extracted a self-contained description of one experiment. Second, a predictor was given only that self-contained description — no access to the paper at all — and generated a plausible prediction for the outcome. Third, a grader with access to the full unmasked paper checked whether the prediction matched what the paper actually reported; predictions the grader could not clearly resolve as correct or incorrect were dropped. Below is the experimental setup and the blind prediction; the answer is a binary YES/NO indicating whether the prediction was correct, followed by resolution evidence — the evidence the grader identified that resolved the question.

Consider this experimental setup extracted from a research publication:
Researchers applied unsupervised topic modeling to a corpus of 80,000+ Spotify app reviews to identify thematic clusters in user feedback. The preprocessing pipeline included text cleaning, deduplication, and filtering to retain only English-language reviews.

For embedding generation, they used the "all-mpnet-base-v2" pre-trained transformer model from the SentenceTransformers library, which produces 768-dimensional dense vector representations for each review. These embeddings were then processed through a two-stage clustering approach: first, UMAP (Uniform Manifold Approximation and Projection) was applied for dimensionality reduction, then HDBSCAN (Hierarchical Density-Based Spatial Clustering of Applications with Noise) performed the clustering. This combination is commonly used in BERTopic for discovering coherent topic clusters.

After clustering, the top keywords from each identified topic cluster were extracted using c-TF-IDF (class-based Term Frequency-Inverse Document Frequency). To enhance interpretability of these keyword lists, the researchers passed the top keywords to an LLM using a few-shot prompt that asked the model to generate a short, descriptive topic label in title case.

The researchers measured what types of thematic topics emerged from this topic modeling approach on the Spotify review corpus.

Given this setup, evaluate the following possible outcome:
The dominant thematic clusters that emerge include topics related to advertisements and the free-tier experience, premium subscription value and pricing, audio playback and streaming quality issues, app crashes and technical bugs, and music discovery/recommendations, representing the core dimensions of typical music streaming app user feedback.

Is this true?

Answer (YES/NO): NO